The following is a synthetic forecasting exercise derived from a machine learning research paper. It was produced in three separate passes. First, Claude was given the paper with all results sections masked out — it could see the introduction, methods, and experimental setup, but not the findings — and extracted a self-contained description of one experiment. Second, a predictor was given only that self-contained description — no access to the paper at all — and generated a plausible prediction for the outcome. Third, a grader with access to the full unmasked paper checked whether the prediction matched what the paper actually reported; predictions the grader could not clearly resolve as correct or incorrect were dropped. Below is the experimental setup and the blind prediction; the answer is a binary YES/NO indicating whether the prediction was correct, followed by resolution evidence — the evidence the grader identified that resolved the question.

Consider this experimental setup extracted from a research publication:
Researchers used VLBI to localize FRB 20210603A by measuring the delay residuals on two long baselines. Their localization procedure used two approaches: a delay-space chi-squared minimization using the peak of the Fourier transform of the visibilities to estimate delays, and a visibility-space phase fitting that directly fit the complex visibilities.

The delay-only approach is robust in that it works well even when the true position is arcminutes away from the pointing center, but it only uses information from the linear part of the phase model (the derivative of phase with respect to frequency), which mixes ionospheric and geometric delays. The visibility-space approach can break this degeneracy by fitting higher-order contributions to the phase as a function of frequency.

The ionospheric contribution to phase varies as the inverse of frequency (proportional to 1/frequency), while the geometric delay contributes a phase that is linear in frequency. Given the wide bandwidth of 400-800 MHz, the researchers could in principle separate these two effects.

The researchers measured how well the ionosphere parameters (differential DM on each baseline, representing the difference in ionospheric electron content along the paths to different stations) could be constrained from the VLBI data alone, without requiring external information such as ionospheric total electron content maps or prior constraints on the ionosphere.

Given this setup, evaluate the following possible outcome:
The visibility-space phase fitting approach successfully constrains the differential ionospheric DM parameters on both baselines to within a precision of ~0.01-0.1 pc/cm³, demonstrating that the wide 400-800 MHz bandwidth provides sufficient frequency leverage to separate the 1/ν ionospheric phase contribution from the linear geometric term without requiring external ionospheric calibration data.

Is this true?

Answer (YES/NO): YES